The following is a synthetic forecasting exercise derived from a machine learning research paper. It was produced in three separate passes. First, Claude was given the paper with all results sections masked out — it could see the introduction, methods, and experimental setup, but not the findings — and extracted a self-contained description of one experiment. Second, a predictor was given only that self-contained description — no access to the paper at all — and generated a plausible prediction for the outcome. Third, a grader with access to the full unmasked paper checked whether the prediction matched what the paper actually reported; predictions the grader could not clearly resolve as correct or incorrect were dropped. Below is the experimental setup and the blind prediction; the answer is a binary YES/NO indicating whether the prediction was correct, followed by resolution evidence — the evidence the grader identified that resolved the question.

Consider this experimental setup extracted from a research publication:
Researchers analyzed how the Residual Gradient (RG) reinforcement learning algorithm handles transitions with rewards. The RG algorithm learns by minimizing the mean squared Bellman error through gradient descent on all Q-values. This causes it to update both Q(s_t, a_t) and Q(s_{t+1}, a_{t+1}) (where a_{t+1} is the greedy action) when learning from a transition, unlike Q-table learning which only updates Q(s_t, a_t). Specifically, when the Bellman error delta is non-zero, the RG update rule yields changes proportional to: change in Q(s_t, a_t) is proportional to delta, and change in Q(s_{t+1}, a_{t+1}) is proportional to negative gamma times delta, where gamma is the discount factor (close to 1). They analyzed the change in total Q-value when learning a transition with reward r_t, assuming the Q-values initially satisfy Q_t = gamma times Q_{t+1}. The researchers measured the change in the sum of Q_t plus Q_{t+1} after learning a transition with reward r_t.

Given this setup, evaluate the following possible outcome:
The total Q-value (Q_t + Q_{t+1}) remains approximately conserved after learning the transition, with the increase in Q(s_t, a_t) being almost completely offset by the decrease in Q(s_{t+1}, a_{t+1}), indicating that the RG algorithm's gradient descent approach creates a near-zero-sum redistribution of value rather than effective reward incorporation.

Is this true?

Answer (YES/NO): YES